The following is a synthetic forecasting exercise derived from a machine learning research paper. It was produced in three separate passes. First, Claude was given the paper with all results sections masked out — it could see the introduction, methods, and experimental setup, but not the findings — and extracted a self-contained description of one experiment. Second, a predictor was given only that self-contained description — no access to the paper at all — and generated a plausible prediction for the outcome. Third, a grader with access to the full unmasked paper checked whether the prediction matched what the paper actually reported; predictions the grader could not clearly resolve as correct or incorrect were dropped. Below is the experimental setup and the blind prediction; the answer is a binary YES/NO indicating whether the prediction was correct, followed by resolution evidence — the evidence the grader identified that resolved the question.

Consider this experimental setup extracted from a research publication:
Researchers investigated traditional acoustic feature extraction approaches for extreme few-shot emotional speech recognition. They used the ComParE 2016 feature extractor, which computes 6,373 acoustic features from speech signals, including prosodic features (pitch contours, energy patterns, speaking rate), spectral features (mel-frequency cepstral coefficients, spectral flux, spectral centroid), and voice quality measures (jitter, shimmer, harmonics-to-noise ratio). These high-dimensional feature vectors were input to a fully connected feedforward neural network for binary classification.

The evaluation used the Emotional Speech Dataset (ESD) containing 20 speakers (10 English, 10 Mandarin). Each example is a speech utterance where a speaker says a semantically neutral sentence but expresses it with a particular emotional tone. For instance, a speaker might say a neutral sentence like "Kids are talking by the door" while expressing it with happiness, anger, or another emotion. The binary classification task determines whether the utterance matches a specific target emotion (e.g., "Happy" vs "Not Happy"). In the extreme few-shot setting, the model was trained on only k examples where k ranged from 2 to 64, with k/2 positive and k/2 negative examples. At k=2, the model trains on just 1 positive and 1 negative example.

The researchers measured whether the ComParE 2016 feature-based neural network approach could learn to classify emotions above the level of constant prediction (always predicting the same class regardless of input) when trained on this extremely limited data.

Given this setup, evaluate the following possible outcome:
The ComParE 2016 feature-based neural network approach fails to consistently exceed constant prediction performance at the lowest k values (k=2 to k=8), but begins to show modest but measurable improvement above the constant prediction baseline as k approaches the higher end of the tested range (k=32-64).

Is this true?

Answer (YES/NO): NO